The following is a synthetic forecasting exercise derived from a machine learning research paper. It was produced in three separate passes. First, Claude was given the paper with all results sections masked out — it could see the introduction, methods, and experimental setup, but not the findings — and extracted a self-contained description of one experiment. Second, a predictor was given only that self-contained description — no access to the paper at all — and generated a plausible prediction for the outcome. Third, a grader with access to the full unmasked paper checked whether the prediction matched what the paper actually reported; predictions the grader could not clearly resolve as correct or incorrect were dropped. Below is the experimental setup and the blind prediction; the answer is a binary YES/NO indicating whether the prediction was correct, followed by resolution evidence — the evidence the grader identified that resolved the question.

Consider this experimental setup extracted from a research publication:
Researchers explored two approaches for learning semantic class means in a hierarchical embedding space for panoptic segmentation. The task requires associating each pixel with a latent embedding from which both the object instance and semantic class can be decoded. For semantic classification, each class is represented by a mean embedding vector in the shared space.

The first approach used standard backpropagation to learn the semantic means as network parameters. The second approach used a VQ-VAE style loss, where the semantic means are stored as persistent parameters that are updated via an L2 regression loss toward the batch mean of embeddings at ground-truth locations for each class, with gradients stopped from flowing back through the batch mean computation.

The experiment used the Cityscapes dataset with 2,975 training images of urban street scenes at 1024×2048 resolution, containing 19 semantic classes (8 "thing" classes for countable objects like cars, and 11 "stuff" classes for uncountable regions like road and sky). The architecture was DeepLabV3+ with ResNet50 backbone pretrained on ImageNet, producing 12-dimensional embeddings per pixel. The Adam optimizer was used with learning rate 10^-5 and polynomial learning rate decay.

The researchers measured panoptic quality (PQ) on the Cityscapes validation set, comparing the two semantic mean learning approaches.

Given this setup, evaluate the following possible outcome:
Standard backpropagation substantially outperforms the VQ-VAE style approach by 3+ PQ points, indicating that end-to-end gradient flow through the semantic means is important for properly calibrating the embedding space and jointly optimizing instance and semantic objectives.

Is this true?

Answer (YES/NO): NO